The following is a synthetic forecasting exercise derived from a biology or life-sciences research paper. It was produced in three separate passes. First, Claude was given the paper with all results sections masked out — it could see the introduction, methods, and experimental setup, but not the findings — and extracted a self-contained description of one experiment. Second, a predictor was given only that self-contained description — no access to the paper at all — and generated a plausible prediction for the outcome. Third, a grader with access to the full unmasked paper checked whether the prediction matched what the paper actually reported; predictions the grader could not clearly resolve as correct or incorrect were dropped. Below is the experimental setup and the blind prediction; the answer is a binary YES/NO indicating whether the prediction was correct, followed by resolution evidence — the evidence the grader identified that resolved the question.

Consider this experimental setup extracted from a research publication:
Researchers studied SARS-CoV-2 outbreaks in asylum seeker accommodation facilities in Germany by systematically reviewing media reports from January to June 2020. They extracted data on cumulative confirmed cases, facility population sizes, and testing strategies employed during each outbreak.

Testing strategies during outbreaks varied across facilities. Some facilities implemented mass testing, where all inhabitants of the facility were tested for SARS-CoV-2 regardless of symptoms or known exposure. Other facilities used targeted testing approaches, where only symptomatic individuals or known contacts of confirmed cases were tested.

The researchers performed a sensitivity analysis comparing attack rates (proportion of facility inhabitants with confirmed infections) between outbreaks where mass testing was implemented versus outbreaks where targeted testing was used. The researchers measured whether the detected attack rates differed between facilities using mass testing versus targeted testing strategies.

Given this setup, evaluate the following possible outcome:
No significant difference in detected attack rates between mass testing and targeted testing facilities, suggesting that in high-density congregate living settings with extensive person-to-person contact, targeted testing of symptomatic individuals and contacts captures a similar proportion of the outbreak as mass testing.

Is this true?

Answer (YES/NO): NO